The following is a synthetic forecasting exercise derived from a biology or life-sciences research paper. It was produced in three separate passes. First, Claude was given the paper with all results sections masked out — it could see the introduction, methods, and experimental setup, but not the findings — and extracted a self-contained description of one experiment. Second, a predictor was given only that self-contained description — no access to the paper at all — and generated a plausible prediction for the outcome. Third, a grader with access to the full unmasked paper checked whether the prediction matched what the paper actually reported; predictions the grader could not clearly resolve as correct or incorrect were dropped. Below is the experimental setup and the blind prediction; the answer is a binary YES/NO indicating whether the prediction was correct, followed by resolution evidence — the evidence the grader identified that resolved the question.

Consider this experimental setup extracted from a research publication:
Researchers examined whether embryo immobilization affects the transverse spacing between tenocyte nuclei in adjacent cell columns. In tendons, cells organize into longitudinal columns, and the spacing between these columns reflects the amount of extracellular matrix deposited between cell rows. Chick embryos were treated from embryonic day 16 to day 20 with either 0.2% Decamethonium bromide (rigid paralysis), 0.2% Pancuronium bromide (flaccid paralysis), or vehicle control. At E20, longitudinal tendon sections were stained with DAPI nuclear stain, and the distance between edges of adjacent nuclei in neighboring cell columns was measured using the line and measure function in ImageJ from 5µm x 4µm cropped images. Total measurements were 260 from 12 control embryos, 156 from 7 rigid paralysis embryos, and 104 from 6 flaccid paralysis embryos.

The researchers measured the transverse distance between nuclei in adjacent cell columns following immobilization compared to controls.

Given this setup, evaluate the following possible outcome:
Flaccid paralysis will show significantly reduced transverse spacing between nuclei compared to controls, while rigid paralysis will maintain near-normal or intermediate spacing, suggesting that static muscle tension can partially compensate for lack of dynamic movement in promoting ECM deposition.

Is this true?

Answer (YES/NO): NO